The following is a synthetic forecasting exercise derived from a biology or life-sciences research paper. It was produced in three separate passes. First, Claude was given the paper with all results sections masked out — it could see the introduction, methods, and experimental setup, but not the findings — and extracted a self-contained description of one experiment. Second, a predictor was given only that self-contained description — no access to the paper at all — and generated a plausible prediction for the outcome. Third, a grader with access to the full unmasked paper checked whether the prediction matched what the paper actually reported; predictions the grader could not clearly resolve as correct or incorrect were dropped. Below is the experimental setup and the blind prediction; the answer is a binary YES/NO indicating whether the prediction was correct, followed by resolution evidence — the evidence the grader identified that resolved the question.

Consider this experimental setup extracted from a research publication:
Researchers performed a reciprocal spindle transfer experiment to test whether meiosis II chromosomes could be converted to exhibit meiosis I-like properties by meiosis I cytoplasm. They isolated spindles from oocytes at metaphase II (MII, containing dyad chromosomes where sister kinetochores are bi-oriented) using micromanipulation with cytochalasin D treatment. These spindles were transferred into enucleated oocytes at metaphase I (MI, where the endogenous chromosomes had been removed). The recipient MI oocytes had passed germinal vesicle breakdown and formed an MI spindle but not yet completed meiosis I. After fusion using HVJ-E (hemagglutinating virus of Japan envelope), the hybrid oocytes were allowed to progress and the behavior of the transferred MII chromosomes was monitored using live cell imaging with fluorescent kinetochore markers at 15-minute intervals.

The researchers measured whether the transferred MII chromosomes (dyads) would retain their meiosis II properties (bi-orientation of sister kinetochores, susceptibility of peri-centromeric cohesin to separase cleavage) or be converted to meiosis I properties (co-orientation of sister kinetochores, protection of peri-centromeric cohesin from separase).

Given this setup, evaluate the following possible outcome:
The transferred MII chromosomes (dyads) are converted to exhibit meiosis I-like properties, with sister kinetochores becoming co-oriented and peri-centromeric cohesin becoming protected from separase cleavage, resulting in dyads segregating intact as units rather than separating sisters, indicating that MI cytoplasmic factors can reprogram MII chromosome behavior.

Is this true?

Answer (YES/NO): NO